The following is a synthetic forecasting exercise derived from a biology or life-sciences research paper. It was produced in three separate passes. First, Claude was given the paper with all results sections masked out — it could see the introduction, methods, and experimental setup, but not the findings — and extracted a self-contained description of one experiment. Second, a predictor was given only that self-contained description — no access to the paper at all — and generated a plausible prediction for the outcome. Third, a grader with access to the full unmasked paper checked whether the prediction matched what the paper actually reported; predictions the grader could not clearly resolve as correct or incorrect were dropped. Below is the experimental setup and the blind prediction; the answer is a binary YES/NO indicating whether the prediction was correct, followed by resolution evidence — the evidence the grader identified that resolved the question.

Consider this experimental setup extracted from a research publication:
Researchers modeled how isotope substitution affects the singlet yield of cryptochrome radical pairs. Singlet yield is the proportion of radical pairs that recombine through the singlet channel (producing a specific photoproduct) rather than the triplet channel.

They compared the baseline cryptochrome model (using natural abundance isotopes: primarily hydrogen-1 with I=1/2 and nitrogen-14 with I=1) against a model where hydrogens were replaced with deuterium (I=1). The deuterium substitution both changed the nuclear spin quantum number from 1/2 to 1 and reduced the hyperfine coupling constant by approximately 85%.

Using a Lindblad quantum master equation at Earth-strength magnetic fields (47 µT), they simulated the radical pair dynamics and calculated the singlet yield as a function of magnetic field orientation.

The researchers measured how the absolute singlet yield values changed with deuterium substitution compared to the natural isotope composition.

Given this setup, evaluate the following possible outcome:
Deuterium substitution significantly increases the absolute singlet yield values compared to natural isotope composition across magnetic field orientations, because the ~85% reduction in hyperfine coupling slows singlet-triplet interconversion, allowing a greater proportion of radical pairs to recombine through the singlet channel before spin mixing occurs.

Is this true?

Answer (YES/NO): NO